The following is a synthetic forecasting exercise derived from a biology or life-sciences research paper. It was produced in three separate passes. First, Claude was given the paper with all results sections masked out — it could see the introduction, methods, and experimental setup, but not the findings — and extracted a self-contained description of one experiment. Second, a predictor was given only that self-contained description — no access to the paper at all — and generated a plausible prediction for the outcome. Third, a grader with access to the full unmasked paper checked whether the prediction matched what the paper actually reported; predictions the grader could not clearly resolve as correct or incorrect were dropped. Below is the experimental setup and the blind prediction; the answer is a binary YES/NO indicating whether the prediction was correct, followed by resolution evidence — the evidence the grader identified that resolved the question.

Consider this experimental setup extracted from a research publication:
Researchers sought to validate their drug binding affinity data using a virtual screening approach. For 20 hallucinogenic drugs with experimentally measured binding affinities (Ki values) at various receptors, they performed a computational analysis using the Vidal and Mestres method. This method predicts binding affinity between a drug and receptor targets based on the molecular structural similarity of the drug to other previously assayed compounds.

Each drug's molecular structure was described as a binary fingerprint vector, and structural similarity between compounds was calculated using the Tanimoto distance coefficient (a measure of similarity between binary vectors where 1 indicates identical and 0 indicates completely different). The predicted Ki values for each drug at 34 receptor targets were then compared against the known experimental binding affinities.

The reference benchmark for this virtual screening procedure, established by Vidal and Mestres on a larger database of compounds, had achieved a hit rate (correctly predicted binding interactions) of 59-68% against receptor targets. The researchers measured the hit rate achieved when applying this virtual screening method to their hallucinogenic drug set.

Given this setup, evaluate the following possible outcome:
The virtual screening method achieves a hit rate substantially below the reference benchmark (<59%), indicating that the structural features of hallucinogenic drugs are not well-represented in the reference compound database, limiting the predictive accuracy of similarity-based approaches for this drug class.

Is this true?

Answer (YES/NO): NO